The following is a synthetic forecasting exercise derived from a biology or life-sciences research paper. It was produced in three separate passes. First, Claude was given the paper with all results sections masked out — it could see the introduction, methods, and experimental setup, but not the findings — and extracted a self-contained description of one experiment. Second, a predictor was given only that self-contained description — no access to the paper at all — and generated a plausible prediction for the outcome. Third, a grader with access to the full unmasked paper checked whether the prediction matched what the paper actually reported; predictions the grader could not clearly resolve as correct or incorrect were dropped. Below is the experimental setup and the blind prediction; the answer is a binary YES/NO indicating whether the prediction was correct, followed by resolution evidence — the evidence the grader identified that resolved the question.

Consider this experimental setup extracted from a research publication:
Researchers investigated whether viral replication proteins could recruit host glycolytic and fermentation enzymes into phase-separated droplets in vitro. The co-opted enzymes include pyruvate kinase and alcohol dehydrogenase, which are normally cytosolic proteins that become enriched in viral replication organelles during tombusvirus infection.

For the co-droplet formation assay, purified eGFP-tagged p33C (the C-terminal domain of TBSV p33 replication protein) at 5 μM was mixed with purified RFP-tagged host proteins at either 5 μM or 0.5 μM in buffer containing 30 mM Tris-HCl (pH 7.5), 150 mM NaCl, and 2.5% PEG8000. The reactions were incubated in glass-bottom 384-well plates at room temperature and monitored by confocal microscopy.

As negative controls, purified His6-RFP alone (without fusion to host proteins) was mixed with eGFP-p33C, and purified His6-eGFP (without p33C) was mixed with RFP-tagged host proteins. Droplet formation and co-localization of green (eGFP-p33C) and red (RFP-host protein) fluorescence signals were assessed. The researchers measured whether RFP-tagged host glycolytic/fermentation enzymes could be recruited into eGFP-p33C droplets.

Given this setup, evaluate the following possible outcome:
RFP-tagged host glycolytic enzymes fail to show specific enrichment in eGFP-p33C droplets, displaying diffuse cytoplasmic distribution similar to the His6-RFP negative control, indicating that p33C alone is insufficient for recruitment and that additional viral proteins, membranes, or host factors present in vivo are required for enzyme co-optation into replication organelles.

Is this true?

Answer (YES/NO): NO